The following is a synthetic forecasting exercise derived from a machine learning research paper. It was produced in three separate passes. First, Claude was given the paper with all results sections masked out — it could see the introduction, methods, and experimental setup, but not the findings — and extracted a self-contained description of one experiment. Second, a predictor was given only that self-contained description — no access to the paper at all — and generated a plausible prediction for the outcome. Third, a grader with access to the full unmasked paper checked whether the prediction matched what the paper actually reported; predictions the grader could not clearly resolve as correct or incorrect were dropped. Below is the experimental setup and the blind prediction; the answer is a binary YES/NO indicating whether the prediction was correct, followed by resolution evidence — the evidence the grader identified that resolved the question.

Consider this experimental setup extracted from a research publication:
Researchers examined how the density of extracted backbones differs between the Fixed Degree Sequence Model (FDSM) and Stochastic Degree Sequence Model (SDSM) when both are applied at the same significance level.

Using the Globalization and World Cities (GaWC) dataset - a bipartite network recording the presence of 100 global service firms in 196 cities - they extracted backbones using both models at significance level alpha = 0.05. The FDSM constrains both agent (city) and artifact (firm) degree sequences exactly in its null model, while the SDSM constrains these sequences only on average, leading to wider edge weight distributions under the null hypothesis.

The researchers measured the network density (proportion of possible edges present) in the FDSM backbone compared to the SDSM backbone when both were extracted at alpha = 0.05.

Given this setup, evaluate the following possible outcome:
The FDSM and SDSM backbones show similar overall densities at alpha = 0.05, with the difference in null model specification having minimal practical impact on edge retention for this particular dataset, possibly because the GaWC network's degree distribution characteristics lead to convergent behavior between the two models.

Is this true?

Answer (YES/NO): NO